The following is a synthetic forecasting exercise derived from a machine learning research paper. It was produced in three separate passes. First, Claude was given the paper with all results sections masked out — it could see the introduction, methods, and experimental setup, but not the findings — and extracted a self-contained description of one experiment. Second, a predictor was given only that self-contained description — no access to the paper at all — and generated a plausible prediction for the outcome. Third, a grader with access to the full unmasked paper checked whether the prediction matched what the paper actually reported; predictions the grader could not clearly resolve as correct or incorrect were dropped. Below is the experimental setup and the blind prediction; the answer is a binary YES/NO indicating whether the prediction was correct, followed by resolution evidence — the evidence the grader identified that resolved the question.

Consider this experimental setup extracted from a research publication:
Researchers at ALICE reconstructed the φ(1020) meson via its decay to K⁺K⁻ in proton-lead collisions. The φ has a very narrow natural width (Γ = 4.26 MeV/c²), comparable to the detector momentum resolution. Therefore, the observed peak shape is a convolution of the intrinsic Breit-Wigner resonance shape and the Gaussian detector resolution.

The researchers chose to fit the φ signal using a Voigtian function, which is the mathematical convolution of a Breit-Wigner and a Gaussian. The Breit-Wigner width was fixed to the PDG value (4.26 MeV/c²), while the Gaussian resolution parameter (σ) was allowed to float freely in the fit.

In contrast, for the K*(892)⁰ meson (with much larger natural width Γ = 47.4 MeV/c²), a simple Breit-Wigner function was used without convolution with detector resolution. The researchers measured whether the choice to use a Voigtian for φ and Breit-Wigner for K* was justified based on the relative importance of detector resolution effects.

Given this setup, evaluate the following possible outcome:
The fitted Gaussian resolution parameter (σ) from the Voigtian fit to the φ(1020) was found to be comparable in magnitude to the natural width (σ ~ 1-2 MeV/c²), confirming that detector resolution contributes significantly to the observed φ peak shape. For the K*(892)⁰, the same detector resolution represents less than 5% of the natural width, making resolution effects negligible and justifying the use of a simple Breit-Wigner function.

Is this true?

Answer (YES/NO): NO